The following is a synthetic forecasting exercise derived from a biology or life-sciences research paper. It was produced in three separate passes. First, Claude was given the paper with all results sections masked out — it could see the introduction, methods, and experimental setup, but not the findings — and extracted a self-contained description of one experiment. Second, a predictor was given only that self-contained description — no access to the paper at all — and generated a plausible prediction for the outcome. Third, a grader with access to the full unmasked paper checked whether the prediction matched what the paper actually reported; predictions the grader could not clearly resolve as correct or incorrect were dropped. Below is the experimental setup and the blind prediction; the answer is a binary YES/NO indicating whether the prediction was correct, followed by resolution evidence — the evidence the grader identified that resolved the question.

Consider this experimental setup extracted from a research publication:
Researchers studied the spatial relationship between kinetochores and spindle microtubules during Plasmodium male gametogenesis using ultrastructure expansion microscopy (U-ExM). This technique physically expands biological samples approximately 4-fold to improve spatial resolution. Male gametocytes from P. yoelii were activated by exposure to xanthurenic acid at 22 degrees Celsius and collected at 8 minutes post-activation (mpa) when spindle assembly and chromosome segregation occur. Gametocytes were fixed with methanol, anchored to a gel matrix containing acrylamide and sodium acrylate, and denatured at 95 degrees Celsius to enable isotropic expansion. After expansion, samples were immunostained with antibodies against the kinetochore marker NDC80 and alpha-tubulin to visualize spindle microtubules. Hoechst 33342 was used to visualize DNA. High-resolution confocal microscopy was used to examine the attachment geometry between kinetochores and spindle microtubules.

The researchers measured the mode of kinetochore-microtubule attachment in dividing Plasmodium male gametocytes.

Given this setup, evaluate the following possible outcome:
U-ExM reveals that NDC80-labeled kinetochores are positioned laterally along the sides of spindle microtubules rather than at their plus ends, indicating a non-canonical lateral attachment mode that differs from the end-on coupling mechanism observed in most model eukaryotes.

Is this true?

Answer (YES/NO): YES